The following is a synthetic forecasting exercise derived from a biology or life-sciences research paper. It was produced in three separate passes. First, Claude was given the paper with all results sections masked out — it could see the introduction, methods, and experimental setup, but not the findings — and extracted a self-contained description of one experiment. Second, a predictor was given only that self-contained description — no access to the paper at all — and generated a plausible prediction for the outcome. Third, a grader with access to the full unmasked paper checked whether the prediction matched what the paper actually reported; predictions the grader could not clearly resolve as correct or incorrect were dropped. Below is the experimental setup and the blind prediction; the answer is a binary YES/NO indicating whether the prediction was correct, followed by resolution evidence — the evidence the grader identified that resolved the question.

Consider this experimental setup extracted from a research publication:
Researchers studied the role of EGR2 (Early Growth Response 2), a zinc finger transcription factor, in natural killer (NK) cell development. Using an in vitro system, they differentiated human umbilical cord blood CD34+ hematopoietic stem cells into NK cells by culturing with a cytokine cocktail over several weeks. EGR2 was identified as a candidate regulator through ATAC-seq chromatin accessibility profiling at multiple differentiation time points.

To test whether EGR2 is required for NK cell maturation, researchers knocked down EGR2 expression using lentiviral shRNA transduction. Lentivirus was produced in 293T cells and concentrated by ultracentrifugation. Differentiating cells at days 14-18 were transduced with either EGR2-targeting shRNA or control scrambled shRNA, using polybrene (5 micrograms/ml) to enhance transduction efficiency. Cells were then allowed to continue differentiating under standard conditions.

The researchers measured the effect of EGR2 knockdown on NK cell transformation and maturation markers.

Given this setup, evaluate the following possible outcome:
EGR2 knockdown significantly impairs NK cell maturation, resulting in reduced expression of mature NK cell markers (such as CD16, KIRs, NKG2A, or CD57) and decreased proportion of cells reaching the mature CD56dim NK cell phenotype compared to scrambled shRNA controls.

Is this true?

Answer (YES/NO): NO